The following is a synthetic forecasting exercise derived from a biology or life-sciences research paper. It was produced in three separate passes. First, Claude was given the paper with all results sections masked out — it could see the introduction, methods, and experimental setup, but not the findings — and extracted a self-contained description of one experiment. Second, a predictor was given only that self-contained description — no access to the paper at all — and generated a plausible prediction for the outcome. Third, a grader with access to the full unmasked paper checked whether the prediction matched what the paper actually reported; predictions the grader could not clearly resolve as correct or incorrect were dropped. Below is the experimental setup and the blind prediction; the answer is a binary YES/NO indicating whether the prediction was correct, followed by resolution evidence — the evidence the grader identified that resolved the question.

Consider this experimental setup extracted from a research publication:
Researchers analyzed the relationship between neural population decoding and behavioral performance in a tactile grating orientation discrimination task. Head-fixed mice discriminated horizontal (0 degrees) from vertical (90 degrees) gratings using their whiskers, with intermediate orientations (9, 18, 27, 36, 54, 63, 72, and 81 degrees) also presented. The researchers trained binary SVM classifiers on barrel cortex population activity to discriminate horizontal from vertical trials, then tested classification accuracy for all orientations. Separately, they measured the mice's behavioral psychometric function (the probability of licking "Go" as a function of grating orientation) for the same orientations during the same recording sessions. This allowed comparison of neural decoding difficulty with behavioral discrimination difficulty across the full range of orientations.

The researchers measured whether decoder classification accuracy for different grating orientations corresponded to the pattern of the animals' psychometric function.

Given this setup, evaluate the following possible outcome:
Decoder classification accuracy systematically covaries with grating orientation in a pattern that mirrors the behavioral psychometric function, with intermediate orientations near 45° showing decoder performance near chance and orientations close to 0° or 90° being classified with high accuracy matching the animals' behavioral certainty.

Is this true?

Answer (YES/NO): YES